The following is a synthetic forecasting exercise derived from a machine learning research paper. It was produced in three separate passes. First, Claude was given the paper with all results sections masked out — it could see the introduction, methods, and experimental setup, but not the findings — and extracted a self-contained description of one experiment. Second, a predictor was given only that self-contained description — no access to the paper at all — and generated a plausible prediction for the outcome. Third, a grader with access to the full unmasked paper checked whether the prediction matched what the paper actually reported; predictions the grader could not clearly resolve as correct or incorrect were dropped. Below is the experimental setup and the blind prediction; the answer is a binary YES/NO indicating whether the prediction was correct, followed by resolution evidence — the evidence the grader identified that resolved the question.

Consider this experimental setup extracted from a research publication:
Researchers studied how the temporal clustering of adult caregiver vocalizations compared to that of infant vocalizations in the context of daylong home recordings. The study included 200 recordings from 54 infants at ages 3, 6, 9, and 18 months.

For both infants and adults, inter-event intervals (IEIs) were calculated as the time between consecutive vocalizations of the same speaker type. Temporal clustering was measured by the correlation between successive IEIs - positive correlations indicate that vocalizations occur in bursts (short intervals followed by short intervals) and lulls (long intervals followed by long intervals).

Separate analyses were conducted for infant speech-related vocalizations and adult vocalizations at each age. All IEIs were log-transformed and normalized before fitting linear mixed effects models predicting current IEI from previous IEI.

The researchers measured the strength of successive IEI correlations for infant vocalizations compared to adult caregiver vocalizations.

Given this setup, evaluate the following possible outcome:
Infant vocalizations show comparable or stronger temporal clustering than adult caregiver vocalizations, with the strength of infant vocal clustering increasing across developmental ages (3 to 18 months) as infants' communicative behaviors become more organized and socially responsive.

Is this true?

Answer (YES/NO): NO